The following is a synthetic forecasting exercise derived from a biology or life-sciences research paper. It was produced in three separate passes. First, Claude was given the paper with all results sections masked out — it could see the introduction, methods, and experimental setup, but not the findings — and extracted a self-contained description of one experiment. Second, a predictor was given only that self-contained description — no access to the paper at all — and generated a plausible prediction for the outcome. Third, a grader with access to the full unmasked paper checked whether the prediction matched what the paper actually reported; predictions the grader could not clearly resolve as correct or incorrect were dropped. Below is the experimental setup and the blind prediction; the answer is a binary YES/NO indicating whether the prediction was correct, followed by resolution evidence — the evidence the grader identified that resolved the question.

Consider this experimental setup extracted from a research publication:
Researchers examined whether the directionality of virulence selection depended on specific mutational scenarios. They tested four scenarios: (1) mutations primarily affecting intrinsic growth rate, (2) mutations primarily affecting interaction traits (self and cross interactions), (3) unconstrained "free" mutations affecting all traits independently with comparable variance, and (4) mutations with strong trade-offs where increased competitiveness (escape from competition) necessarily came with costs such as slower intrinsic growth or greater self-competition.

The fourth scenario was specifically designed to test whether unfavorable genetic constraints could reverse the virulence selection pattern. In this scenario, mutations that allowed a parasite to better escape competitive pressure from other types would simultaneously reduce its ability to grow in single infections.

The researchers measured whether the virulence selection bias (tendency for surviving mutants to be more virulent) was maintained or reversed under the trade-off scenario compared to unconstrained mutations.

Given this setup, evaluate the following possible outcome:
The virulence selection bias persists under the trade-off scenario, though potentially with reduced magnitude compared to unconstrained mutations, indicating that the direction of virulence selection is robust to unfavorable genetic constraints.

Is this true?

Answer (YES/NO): YES